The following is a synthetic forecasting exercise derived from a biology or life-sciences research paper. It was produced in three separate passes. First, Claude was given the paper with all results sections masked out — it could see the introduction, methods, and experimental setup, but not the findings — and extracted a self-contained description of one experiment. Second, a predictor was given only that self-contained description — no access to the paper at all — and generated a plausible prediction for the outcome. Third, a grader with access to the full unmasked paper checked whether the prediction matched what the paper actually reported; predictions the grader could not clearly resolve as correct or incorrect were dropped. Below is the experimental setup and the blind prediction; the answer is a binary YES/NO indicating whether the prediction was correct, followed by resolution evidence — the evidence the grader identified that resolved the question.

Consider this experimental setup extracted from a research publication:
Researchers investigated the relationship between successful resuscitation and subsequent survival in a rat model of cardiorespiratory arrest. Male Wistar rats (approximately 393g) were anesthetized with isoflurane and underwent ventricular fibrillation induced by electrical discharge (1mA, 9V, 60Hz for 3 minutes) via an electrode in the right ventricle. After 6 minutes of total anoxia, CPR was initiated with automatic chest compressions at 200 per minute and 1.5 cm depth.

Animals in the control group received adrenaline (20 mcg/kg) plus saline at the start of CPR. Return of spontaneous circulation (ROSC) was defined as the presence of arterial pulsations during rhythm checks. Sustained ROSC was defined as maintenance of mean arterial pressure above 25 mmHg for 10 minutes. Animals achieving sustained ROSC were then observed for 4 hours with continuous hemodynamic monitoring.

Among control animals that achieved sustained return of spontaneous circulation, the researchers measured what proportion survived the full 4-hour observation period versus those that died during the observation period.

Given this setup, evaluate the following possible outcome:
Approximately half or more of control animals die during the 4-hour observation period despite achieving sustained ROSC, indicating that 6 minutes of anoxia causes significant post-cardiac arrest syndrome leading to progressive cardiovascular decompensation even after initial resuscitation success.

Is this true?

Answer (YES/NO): NO